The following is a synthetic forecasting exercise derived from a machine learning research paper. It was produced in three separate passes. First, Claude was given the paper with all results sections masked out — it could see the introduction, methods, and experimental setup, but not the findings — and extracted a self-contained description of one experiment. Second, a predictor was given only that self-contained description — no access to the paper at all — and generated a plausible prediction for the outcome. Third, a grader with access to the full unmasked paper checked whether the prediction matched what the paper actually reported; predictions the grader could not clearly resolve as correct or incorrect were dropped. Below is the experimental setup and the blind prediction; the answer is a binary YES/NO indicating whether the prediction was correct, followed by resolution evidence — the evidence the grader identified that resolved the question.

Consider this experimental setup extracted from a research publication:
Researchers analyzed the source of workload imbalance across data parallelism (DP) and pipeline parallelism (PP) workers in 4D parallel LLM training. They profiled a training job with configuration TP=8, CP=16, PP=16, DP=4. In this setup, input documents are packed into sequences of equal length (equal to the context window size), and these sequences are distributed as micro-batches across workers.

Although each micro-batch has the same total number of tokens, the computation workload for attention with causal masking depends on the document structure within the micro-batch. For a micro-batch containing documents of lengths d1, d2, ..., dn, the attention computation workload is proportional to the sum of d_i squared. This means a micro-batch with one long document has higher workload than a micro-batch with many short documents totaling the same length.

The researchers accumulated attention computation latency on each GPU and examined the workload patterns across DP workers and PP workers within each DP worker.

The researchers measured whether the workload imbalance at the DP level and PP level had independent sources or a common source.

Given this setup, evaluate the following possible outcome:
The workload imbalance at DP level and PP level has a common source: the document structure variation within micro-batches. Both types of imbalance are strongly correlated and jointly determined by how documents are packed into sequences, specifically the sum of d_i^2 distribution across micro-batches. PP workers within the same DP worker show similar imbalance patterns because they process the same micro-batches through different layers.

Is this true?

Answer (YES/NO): YES